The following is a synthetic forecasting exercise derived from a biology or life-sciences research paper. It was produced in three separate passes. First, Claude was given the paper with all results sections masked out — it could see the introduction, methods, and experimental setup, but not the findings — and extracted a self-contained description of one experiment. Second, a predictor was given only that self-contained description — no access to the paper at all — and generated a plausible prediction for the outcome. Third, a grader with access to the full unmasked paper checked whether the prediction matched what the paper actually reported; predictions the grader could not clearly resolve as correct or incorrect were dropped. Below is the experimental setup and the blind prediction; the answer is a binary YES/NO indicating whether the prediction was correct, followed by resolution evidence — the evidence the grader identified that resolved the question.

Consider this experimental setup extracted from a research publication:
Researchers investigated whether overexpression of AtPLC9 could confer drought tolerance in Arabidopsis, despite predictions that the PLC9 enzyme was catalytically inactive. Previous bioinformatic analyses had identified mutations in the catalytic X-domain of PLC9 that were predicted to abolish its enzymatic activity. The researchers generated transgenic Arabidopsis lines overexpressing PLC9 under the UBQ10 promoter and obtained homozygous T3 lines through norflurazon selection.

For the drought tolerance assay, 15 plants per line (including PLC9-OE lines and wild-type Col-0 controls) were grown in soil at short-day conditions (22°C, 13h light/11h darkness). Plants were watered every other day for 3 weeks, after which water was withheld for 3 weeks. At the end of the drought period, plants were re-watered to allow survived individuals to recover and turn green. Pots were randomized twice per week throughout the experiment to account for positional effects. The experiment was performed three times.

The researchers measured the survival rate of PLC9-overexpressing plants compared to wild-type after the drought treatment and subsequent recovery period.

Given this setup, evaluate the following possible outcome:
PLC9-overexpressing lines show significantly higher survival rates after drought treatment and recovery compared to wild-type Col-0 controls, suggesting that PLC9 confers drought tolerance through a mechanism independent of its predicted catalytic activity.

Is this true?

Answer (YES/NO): YES